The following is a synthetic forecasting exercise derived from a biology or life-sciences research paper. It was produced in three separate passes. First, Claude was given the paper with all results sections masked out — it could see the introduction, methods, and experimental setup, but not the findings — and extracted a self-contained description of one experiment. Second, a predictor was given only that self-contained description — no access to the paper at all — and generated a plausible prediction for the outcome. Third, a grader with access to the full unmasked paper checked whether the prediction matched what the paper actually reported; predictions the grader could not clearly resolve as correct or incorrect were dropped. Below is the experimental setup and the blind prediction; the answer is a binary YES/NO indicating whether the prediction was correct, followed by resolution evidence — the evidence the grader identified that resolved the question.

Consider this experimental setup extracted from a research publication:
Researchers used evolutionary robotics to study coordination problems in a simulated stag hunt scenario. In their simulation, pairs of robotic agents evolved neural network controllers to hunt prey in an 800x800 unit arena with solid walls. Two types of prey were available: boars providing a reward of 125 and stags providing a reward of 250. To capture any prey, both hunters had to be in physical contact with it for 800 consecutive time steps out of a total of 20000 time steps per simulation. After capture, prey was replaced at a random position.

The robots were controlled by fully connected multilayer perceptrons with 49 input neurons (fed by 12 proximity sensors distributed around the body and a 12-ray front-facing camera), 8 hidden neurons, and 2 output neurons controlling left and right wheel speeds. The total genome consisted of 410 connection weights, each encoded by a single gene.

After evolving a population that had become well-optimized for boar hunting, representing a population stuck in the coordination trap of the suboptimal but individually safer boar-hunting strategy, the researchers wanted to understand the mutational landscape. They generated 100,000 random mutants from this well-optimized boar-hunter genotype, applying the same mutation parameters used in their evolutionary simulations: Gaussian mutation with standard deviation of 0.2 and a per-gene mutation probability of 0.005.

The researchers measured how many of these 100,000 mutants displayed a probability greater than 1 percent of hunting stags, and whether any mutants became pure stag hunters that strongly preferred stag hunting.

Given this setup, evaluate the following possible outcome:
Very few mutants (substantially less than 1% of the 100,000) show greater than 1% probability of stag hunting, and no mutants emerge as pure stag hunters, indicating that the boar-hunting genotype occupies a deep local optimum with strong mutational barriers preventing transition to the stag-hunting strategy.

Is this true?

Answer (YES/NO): YES